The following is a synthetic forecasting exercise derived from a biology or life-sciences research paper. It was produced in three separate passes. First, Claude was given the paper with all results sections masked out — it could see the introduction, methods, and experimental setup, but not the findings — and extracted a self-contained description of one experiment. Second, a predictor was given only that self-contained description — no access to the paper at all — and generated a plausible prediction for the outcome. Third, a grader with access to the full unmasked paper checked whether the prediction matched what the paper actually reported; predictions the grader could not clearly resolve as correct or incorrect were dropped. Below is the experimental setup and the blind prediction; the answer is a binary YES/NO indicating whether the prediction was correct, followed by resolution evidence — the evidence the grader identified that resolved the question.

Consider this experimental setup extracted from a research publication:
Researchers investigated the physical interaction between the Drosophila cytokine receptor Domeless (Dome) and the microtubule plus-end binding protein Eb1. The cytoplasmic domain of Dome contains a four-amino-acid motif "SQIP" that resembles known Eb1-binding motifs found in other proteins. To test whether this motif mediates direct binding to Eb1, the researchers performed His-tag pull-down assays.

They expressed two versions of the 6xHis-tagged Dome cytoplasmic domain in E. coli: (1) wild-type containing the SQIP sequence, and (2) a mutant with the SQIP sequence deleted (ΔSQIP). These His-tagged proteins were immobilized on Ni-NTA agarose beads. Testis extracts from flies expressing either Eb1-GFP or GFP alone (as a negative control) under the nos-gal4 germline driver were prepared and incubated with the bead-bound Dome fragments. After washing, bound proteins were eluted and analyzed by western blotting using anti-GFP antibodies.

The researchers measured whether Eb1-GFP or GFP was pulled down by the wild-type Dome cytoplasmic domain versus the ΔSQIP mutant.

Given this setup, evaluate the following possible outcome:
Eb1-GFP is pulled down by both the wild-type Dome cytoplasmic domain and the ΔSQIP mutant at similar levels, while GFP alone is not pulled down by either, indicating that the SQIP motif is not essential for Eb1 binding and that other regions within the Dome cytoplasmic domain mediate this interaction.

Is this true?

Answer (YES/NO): NO